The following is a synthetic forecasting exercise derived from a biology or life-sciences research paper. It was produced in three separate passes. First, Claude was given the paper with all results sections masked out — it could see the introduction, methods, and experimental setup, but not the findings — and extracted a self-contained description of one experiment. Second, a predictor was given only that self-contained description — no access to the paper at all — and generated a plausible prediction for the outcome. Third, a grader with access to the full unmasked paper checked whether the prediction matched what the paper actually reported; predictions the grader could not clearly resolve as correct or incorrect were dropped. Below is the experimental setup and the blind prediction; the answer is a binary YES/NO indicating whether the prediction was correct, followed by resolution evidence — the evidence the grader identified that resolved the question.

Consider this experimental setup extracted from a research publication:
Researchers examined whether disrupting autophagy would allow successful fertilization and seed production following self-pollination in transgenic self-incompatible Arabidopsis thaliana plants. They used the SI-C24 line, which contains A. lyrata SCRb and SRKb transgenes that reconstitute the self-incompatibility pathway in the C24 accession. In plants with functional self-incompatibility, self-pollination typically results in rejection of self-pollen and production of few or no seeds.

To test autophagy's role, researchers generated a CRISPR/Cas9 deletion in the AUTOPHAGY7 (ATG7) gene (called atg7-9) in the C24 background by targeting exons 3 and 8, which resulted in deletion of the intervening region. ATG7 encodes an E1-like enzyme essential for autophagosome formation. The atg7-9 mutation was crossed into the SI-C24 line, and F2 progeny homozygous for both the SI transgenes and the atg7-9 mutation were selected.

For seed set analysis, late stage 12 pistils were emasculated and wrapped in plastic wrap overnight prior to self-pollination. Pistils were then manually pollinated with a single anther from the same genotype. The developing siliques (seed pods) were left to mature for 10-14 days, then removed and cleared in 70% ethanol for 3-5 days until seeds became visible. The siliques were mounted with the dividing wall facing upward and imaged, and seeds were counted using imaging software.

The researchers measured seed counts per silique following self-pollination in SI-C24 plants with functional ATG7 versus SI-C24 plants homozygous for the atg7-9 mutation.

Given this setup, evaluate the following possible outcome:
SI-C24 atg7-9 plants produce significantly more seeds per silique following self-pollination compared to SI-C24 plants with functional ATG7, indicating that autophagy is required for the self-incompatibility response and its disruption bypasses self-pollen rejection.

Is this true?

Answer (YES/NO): YES